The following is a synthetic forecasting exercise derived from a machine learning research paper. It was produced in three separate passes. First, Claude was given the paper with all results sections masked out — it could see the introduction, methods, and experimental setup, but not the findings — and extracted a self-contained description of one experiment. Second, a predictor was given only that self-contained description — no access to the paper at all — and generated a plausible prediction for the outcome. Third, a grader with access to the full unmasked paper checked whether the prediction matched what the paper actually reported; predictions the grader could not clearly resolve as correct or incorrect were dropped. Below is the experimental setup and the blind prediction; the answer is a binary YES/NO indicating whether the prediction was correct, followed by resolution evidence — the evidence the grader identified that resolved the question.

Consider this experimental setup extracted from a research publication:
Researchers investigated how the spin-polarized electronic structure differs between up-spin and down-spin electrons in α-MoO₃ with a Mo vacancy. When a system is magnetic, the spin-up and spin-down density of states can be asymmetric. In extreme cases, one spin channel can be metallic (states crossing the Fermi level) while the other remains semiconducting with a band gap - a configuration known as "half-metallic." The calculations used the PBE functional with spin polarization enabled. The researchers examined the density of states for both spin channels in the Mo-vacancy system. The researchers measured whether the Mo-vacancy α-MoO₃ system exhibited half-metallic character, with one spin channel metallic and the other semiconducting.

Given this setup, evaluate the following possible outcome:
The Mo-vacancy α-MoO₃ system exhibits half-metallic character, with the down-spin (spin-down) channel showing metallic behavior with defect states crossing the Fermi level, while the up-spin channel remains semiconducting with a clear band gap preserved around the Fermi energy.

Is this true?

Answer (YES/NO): YES